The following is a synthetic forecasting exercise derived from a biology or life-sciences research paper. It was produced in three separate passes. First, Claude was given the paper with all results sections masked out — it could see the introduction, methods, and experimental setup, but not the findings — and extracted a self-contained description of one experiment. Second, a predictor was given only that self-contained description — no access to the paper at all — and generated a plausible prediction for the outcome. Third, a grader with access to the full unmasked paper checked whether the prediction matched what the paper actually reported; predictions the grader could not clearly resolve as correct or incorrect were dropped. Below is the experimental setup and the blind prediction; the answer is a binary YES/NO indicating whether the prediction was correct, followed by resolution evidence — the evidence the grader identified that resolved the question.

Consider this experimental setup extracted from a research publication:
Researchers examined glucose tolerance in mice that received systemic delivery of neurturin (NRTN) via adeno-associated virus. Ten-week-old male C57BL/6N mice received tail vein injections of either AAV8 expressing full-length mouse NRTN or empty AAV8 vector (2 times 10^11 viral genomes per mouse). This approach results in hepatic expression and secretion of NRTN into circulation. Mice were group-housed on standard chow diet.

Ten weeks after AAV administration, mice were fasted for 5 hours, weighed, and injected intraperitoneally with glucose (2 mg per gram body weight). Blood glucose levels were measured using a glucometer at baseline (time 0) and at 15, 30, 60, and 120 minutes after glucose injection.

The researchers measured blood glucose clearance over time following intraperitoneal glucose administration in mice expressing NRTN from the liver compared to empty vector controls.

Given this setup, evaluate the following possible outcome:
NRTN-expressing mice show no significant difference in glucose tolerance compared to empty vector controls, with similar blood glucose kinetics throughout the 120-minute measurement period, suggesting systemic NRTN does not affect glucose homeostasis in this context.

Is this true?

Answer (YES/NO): NO